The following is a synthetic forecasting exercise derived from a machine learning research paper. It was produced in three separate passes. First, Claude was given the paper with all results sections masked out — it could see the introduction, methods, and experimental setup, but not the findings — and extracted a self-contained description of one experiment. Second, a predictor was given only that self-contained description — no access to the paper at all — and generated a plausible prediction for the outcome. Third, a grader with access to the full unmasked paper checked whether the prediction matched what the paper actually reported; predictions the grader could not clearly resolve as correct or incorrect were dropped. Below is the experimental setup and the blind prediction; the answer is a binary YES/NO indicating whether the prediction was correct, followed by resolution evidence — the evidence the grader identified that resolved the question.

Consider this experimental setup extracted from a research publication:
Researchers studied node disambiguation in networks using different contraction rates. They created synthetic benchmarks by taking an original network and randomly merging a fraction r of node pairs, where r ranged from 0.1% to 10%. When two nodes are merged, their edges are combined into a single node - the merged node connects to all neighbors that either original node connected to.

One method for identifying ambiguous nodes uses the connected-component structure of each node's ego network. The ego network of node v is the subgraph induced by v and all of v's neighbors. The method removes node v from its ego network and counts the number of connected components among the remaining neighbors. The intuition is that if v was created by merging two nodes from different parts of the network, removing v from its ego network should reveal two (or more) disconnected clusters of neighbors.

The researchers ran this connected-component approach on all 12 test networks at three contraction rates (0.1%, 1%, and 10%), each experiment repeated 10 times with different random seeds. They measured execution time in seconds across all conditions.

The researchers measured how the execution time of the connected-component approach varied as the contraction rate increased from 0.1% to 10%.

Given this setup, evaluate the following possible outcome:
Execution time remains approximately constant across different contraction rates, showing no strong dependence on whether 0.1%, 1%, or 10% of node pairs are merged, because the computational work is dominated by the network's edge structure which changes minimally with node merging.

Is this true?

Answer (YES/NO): NO